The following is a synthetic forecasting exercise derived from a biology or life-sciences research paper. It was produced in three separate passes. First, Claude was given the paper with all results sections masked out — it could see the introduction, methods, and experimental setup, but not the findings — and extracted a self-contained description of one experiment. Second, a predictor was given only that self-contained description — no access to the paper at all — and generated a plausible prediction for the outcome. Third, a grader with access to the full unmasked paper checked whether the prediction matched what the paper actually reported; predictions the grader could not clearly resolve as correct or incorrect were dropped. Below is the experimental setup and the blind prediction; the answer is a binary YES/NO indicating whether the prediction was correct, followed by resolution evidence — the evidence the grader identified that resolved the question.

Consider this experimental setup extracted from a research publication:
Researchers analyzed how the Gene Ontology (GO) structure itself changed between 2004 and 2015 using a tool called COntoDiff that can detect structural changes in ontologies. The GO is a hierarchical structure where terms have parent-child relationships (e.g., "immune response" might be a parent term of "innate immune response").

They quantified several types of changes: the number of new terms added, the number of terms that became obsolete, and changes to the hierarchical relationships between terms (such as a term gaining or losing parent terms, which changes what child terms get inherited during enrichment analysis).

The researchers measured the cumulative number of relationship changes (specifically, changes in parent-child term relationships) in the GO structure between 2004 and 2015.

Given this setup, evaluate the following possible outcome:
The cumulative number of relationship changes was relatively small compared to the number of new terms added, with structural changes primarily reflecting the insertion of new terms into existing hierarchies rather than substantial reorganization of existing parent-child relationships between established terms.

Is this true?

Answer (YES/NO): NO